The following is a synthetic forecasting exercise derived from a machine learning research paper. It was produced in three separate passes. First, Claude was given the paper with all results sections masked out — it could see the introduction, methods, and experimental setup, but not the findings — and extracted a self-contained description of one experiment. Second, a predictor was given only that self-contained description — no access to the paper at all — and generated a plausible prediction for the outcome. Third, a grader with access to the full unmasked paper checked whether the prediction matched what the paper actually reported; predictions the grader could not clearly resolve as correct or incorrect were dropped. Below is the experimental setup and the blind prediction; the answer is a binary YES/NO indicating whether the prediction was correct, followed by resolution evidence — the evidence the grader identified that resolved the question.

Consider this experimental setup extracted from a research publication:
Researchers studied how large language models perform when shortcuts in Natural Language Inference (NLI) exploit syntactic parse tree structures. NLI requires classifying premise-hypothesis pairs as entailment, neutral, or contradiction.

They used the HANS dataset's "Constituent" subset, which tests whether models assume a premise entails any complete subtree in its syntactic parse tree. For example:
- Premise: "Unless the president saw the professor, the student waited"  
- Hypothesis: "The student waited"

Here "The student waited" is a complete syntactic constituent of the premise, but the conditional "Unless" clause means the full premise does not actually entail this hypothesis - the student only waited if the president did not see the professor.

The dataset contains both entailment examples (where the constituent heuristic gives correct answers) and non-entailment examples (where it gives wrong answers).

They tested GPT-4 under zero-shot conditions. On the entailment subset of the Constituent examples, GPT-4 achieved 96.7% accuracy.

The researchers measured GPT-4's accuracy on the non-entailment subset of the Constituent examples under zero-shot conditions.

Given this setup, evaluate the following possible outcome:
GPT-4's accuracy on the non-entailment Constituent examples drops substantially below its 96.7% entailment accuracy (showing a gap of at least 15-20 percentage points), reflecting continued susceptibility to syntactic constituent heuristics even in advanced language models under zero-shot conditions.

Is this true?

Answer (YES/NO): YES